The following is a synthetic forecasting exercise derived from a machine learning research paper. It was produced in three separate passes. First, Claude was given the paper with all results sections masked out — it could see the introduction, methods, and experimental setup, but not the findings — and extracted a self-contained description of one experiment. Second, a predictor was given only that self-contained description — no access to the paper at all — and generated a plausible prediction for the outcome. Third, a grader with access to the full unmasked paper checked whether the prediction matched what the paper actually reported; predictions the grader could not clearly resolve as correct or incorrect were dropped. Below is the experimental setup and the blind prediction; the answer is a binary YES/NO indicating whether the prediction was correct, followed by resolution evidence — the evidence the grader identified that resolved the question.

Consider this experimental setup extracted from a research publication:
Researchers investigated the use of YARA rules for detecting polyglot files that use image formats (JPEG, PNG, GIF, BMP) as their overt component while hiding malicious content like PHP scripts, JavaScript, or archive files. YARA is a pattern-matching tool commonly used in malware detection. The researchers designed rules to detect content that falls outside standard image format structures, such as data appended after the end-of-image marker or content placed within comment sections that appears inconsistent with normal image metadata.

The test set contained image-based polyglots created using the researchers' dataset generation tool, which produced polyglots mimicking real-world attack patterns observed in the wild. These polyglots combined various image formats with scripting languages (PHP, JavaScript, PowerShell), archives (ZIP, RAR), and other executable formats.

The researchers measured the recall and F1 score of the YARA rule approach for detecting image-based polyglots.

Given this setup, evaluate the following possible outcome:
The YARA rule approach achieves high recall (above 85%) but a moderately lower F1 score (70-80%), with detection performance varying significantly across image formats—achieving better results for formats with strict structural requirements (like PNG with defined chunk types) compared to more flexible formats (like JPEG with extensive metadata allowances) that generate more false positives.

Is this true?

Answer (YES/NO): NO